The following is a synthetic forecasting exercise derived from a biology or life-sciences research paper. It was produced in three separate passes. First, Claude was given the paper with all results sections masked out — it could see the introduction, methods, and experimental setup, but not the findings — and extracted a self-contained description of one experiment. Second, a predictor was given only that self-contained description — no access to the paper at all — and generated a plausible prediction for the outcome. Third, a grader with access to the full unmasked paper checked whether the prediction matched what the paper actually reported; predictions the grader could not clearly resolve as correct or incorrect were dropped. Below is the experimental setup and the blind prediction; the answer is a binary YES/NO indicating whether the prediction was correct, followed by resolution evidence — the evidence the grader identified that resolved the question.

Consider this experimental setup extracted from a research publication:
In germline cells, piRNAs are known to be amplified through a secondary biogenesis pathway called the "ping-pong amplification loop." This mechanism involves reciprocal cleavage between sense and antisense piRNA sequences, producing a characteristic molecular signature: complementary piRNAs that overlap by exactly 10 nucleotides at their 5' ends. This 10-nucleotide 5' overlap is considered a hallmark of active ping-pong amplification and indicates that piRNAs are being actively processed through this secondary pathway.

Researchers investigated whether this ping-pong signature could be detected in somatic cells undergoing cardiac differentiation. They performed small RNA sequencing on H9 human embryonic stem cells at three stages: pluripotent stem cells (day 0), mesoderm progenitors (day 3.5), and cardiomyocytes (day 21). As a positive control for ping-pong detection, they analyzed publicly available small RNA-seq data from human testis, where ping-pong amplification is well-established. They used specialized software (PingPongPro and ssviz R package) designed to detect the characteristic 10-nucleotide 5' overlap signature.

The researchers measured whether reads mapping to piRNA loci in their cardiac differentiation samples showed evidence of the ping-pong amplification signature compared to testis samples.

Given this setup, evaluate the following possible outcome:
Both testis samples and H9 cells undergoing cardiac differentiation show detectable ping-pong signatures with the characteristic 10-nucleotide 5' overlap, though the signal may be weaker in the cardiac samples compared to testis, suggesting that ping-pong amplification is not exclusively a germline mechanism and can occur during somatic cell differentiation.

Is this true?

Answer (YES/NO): NO